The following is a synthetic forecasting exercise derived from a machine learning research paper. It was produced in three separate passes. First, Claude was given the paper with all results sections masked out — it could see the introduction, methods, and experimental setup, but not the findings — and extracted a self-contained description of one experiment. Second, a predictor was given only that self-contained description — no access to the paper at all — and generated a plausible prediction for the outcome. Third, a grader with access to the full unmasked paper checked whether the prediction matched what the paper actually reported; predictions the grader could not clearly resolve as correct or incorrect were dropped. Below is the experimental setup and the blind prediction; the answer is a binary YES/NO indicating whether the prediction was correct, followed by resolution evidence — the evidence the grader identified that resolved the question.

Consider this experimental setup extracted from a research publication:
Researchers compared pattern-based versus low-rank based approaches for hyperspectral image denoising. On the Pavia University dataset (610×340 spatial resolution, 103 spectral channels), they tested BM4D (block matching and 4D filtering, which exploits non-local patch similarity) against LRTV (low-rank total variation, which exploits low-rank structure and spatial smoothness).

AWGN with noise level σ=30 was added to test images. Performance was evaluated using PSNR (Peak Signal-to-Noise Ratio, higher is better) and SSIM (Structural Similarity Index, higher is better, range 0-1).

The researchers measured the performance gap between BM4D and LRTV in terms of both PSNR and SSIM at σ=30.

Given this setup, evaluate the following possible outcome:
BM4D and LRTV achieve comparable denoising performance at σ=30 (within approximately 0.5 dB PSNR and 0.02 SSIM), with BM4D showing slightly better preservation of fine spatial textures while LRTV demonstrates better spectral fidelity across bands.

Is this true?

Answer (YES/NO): NO